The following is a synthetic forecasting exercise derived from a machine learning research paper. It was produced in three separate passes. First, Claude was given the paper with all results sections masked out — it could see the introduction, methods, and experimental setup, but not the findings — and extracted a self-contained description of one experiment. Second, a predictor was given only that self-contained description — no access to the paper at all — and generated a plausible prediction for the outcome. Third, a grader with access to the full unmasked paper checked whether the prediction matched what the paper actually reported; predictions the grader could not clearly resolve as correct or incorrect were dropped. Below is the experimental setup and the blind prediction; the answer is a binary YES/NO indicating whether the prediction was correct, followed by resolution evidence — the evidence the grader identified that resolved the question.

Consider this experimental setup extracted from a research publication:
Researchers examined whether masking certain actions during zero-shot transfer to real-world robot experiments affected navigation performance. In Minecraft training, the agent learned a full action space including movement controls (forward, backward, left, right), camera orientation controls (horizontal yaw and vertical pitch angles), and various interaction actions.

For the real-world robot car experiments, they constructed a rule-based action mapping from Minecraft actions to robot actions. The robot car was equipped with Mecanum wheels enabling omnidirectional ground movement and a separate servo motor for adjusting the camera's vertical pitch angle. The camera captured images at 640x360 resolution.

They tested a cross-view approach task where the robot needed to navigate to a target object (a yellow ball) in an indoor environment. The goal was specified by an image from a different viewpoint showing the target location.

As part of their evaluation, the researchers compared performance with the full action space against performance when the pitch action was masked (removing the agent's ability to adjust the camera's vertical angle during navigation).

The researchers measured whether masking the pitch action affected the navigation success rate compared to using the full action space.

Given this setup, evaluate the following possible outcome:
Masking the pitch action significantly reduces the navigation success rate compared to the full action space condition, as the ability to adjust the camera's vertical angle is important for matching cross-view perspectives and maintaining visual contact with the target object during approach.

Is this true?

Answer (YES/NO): NO